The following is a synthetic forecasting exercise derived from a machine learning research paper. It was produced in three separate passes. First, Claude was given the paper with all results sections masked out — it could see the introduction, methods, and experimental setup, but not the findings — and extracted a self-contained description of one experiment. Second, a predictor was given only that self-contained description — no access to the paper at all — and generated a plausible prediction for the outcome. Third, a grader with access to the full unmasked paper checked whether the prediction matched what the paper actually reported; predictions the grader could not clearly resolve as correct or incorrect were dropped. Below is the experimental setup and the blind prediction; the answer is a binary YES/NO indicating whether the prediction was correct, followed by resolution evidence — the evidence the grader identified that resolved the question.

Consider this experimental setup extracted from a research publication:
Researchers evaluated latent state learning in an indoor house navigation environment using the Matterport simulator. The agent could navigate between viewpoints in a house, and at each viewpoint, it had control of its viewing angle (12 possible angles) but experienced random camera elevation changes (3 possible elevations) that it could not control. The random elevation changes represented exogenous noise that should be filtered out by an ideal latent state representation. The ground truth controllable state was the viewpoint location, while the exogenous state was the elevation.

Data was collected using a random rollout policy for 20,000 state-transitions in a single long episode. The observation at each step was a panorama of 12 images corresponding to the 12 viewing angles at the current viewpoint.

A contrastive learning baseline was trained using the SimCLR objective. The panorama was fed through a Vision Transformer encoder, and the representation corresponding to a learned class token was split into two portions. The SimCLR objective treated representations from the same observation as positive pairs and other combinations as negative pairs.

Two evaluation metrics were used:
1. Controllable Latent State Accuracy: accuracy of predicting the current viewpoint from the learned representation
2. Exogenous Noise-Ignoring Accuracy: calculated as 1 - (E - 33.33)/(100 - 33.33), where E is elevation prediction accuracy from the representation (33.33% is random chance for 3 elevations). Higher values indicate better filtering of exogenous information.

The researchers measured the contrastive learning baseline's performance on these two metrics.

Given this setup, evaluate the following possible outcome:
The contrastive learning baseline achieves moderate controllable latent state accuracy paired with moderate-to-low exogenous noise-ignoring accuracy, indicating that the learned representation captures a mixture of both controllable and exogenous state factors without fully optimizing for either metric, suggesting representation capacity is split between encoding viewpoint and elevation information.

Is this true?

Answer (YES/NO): NO